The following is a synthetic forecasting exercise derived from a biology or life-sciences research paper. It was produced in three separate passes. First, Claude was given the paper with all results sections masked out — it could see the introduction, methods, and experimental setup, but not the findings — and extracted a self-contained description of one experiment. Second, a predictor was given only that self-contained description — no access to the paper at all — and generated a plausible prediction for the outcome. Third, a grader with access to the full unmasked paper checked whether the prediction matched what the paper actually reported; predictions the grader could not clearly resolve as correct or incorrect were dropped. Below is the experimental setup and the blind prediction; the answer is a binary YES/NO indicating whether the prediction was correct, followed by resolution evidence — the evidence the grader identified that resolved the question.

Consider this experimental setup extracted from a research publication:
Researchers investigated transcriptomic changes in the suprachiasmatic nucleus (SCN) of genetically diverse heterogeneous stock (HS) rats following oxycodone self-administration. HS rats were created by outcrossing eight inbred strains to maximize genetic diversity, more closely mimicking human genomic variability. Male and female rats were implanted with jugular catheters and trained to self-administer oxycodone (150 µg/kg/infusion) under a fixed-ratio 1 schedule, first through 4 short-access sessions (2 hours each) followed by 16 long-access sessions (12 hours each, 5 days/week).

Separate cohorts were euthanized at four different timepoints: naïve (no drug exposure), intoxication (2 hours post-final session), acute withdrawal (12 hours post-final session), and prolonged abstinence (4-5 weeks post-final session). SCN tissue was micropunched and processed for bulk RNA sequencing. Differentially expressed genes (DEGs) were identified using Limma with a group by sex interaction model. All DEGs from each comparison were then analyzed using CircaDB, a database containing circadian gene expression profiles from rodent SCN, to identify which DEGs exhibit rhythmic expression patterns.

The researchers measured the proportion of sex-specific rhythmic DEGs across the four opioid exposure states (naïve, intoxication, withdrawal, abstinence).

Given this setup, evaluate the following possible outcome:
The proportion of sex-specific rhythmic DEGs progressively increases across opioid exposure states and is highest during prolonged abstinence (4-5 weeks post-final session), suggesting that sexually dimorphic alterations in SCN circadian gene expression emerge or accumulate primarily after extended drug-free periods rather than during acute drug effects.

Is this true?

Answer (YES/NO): NO